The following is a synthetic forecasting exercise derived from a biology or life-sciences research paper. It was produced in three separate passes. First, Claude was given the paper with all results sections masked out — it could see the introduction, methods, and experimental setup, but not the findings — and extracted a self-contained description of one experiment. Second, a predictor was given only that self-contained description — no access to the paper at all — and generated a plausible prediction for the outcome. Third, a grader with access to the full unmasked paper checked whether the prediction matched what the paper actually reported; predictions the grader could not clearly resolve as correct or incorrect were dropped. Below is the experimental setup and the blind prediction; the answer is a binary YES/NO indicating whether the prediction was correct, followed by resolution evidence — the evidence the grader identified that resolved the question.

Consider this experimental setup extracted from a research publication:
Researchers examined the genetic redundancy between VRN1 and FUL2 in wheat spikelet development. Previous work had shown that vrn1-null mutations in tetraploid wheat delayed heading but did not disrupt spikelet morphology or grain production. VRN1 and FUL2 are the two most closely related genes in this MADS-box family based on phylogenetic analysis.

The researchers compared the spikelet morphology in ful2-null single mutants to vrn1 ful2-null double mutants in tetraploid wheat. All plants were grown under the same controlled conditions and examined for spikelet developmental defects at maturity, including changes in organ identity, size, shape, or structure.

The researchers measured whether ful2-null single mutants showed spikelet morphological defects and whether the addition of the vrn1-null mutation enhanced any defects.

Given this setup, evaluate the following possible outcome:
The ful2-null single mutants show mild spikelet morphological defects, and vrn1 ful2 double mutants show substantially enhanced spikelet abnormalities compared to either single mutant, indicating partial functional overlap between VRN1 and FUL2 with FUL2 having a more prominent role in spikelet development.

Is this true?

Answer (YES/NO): NO